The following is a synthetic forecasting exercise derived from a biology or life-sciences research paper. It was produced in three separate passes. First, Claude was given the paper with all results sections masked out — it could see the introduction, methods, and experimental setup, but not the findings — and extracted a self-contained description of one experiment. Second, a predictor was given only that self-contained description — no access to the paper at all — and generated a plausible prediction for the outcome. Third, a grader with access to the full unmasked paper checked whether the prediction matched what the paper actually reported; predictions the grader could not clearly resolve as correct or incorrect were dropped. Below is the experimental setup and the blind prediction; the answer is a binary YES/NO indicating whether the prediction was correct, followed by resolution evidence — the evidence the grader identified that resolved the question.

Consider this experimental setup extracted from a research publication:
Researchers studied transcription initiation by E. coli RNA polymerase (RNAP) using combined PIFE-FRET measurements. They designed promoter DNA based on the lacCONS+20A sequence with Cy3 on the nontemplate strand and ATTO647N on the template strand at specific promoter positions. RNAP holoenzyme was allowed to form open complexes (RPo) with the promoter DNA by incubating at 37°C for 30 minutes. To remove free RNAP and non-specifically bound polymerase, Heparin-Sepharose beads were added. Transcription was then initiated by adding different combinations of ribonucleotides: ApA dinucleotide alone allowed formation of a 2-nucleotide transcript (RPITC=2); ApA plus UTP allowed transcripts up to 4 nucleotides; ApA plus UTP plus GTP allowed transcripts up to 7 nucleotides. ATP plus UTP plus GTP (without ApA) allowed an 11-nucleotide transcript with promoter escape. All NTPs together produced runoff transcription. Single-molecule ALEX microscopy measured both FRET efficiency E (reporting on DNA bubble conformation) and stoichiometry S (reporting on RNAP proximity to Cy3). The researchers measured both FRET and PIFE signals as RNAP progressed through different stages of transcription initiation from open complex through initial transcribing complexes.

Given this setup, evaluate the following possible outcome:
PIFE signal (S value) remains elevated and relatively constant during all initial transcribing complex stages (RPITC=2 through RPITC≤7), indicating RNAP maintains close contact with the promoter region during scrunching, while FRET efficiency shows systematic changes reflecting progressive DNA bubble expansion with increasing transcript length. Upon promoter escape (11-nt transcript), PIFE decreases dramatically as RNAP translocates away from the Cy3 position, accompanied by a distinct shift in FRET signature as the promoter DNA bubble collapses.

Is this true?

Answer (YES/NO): NO